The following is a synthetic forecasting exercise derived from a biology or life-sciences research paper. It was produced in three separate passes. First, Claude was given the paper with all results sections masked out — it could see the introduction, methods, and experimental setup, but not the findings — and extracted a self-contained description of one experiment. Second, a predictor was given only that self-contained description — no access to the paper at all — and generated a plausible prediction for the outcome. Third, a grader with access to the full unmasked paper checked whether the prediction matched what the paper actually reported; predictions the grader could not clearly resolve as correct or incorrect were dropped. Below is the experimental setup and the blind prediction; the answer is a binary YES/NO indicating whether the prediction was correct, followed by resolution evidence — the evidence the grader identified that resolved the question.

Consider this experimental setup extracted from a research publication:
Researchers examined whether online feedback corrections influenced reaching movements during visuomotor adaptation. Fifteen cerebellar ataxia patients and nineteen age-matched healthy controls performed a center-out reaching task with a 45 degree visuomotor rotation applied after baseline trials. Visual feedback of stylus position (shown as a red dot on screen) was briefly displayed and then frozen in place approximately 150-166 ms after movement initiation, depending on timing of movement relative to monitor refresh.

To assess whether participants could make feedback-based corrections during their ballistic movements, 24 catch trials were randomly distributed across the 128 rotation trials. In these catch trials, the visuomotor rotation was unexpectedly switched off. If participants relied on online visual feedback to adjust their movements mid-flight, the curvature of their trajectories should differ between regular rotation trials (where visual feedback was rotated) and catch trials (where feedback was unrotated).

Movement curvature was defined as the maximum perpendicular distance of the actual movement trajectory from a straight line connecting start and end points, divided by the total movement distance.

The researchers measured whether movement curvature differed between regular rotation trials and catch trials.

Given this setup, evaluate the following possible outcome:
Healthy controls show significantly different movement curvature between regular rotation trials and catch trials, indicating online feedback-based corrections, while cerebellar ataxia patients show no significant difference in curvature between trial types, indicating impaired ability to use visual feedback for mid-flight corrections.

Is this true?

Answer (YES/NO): NO